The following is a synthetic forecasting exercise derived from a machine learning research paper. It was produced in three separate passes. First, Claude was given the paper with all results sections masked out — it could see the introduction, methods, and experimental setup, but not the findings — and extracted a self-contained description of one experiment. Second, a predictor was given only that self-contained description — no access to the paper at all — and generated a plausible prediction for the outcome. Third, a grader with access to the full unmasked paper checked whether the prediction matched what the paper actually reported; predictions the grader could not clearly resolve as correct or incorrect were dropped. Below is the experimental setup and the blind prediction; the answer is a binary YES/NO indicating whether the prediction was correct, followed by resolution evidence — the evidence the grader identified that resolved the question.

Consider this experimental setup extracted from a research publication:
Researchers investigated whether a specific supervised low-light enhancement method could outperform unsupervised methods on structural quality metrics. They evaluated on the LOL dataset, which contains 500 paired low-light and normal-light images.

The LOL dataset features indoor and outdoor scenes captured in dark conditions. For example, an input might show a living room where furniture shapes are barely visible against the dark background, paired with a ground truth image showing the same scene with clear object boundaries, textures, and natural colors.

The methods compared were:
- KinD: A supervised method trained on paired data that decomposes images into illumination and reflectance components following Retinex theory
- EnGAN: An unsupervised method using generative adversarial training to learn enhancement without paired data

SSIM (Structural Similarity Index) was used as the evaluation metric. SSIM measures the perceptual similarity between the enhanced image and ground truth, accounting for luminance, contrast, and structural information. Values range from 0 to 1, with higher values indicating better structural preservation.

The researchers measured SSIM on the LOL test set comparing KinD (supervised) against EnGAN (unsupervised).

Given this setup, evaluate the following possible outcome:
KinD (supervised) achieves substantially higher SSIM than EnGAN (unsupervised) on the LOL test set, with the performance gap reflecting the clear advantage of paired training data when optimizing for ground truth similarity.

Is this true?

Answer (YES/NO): YES